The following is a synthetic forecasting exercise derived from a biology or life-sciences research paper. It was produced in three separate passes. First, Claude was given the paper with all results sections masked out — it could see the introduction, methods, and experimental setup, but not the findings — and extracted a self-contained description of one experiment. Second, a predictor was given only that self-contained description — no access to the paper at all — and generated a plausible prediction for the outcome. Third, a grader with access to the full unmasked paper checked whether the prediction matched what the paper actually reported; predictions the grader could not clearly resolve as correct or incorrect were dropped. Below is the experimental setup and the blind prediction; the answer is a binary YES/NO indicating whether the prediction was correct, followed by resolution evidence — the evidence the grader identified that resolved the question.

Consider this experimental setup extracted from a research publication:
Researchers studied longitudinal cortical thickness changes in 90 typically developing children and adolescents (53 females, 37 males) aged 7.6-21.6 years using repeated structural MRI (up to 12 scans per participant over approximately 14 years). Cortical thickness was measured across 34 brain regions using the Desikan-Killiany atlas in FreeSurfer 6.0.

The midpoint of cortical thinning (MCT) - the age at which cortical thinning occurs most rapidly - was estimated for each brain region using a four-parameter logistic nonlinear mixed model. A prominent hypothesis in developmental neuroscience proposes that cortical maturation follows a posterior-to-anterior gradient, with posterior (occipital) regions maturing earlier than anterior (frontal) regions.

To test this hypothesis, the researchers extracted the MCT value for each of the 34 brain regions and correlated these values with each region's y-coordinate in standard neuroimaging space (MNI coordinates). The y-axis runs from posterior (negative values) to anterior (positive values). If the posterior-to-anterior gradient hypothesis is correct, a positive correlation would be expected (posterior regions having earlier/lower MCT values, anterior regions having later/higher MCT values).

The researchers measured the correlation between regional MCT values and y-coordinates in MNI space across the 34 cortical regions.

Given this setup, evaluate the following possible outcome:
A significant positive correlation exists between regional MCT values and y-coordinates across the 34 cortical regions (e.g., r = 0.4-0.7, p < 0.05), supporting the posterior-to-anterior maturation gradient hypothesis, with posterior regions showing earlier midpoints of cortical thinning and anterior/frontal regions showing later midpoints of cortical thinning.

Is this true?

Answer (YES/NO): NO